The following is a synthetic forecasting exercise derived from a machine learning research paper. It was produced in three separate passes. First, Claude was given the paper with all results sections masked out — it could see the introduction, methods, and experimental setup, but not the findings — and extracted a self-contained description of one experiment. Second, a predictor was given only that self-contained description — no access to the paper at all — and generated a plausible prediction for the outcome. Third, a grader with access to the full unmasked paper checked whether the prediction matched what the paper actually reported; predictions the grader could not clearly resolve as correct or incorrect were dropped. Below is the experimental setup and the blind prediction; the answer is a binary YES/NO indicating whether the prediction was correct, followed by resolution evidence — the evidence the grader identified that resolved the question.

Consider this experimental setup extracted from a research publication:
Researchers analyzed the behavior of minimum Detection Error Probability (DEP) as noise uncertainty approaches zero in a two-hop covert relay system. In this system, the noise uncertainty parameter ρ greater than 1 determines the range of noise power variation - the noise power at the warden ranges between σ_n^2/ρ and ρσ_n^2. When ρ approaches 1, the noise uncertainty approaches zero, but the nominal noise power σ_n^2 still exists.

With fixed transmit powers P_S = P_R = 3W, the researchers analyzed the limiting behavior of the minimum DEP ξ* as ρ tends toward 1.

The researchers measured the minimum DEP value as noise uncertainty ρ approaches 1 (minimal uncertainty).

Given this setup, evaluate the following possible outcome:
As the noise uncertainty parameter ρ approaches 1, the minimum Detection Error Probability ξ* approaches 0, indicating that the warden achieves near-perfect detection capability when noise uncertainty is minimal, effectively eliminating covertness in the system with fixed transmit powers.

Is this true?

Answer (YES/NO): NO